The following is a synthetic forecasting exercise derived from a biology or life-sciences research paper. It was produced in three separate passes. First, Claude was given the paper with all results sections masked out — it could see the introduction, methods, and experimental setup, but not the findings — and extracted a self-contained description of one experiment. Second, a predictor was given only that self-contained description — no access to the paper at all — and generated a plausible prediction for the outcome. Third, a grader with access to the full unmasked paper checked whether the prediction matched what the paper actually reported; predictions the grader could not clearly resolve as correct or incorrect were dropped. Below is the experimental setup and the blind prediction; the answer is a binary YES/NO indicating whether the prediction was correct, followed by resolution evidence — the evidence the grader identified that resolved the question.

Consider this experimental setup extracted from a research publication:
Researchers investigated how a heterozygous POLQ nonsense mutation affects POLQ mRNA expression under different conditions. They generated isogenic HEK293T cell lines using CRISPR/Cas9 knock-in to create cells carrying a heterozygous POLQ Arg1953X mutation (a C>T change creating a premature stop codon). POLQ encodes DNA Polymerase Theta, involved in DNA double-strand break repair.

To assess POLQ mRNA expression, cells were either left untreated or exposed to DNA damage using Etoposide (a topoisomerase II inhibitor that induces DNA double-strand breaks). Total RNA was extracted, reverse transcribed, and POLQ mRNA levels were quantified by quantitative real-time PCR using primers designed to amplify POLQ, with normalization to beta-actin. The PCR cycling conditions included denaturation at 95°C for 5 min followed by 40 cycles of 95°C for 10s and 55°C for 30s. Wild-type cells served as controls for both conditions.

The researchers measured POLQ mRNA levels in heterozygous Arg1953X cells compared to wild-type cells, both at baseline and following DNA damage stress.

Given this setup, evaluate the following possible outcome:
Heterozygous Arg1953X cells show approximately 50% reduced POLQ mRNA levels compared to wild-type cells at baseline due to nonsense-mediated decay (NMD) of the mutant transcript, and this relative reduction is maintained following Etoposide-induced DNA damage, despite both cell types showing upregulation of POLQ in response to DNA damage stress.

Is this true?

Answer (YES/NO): NO